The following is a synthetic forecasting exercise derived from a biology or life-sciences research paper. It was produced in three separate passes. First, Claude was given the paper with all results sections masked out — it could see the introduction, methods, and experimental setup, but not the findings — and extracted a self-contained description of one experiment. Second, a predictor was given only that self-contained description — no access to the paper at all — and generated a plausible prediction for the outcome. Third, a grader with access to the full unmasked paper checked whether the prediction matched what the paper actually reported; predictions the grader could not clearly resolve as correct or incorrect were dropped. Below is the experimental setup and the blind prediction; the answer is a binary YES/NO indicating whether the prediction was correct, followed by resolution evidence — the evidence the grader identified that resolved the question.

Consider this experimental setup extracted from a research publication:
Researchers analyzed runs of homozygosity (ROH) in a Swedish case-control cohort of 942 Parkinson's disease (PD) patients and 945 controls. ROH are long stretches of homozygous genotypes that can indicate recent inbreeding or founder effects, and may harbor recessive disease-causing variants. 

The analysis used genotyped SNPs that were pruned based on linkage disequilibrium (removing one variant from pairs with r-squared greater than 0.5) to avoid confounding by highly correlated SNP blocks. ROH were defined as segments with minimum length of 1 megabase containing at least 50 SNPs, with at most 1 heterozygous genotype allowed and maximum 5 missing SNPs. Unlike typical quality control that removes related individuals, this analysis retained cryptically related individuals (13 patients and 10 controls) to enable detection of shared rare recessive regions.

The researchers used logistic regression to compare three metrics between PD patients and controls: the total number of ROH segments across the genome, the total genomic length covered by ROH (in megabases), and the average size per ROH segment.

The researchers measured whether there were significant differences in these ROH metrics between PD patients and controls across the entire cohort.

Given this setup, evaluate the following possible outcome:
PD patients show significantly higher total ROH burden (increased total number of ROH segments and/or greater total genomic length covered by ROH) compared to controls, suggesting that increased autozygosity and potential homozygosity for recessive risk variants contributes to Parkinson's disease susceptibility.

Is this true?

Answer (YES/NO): NO